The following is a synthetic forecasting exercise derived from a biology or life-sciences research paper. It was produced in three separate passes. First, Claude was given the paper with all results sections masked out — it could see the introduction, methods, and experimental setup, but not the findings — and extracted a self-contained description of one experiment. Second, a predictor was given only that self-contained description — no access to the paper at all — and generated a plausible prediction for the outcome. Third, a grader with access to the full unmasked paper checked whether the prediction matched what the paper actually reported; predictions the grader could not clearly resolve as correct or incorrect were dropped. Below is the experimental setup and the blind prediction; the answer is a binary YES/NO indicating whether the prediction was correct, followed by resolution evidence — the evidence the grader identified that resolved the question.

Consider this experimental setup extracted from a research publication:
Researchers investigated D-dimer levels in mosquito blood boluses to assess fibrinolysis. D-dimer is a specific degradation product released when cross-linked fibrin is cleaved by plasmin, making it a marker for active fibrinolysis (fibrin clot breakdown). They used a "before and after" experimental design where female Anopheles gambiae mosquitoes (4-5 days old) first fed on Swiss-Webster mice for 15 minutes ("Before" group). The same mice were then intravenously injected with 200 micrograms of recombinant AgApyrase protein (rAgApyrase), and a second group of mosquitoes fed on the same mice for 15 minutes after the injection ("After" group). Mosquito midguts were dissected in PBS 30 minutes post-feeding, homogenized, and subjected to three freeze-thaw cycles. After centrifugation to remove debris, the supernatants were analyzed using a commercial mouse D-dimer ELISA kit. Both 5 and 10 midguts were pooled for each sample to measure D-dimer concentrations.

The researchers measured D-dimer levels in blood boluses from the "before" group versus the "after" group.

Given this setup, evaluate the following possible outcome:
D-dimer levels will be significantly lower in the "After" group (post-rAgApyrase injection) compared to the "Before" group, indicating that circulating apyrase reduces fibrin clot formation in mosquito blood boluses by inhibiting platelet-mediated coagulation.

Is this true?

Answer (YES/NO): NO